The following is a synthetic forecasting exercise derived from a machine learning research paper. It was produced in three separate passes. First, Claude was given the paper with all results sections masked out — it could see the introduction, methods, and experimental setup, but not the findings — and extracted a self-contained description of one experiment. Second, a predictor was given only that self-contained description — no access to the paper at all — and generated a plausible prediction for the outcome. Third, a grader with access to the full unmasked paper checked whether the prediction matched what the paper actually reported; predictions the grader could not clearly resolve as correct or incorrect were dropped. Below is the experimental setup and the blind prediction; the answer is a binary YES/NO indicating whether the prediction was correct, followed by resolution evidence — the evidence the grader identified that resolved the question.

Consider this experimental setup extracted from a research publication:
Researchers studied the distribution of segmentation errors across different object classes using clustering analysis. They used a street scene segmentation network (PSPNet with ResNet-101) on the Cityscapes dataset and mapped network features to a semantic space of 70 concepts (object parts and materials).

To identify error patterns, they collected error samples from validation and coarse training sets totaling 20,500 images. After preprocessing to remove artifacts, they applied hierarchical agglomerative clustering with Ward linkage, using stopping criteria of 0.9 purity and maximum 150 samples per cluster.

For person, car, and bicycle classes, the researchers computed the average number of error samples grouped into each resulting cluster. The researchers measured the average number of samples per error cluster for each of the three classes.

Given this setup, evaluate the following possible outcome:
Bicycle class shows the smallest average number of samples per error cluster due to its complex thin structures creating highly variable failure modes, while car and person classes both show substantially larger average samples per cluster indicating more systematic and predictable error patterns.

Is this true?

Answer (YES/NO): NO